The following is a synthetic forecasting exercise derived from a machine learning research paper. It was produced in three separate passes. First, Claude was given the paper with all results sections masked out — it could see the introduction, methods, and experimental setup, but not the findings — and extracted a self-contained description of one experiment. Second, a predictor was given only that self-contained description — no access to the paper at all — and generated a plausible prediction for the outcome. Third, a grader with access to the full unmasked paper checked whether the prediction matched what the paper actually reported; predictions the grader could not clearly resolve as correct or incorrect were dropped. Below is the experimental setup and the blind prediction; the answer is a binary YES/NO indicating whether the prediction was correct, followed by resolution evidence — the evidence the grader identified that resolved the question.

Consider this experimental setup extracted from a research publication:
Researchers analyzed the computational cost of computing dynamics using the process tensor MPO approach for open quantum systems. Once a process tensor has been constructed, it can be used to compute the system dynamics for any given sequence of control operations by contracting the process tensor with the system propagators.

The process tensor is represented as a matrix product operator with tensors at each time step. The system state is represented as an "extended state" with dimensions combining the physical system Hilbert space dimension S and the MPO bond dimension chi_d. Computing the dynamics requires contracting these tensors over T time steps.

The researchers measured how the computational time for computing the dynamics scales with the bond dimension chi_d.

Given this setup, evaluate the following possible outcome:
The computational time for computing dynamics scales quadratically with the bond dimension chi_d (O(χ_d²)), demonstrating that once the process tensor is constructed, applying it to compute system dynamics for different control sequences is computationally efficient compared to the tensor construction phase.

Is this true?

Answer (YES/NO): YES